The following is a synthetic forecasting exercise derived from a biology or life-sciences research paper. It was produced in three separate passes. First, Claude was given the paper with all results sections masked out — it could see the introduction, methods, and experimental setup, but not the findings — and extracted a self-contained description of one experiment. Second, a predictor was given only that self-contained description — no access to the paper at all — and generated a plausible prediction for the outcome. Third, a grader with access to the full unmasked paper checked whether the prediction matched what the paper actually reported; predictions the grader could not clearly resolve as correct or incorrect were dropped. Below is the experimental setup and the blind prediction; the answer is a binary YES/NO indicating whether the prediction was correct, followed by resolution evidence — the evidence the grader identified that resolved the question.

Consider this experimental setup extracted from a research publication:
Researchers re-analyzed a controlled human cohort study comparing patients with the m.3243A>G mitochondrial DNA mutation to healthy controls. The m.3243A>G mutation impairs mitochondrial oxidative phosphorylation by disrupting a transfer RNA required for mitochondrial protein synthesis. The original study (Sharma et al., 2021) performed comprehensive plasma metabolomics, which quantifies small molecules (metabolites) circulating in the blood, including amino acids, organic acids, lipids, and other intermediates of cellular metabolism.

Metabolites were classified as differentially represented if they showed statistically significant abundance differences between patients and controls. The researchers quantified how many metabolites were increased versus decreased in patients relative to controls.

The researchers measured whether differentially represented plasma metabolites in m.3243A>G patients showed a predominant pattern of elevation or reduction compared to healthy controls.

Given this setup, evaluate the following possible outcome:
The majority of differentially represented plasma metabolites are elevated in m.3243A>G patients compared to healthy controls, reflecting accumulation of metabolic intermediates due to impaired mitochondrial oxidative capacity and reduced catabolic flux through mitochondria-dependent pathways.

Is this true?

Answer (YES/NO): YES